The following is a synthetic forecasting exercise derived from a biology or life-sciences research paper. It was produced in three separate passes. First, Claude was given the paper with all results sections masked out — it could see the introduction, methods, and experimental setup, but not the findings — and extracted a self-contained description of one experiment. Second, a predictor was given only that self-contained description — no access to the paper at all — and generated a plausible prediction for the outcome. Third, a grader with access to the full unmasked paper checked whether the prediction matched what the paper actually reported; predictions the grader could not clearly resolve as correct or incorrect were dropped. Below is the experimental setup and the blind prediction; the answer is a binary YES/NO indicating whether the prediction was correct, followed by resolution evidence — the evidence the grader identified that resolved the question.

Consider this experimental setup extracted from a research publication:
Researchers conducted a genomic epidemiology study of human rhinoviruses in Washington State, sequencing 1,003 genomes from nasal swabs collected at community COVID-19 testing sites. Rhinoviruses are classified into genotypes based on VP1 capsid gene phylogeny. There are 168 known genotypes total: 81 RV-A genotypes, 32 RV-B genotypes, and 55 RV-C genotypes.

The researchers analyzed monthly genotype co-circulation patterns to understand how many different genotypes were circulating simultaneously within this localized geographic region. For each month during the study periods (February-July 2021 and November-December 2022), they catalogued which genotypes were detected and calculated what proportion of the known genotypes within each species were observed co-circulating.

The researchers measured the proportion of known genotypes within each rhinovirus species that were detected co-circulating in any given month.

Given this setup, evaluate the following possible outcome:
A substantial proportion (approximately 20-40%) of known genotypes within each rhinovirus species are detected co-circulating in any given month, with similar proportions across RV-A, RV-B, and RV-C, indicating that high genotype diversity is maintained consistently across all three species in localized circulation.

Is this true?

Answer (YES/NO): YES